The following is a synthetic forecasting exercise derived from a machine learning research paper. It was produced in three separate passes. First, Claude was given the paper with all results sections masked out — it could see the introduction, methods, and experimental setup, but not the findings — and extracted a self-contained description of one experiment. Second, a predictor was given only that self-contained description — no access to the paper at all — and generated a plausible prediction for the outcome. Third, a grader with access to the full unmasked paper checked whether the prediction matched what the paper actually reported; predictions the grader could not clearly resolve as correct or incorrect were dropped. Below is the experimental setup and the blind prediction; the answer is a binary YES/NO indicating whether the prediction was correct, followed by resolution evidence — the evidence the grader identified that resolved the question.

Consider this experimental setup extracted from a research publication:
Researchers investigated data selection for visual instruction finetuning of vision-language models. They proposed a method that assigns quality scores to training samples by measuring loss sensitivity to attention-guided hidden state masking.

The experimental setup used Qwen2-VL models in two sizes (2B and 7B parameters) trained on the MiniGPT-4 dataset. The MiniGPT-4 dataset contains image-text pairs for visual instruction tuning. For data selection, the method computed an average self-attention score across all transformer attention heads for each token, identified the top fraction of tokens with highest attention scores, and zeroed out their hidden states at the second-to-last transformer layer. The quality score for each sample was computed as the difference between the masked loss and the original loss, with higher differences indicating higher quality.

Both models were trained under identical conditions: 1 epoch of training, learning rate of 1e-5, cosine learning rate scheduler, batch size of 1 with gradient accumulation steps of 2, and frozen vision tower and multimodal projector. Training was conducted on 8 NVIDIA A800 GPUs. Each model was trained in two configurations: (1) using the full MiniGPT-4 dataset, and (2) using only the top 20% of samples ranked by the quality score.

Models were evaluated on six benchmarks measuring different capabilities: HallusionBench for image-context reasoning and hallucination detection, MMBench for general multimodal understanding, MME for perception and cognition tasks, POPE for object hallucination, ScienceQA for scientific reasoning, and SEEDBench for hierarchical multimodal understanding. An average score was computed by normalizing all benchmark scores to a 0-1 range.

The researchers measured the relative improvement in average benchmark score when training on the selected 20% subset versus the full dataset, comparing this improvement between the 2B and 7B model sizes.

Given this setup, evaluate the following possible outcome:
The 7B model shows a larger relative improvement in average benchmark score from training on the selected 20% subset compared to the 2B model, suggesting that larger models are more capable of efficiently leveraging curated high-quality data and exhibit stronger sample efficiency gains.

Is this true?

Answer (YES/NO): YES